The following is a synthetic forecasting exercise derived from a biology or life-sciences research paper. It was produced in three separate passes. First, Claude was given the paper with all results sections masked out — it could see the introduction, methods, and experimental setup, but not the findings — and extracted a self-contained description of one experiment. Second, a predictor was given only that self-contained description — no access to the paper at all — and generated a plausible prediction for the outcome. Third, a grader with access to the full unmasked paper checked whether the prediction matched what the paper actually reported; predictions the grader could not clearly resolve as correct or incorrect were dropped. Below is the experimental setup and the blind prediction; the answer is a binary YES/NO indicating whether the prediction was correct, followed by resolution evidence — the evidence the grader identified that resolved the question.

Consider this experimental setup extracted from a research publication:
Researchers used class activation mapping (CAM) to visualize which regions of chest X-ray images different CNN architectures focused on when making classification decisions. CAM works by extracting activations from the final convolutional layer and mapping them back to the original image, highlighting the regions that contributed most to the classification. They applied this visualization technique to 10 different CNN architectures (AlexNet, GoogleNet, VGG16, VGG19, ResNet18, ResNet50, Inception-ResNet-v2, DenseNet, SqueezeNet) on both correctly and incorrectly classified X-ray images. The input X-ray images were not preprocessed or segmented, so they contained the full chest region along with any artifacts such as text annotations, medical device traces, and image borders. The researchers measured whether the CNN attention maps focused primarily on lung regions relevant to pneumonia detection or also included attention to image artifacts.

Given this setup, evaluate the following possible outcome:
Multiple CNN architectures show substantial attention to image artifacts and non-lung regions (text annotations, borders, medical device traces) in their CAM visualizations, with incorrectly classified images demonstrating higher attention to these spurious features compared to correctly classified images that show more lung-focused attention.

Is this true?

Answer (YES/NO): NO